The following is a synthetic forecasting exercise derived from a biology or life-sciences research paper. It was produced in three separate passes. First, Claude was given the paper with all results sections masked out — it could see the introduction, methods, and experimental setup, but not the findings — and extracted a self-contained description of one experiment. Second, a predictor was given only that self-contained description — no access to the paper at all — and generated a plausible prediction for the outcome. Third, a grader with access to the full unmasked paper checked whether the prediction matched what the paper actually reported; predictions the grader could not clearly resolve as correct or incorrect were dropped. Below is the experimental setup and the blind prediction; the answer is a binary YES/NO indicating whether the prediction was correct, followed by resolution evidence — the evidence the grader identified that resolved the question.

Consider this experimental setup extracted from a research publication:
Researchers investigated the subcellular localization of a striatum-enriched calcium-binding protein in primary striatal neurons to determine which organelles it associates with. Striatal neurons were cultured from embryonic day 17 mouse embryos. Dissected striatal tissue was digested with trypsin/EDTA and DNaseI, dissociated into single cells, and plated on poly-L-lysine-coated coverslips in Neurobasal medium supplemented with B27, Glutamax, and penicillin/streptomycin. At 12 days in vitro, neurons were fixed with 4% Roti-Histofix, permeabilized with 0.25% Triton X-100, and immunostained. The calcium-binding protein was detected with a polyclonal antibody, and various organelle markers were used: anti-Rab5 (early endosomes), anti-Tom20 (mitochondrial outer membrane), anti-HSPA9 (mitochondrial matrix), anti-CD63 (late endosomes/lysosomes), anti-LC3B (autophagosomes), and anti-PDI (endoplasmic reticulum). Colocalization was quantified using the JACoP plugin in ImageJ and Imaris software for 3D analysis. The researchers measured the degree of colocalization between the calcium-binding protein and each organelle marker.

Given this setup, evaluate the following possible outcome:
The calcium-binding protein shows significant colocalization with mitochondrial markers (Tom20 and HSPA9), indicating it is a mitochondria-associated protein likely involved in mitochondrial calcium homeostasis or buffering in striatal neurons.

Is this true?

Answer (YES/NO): NO